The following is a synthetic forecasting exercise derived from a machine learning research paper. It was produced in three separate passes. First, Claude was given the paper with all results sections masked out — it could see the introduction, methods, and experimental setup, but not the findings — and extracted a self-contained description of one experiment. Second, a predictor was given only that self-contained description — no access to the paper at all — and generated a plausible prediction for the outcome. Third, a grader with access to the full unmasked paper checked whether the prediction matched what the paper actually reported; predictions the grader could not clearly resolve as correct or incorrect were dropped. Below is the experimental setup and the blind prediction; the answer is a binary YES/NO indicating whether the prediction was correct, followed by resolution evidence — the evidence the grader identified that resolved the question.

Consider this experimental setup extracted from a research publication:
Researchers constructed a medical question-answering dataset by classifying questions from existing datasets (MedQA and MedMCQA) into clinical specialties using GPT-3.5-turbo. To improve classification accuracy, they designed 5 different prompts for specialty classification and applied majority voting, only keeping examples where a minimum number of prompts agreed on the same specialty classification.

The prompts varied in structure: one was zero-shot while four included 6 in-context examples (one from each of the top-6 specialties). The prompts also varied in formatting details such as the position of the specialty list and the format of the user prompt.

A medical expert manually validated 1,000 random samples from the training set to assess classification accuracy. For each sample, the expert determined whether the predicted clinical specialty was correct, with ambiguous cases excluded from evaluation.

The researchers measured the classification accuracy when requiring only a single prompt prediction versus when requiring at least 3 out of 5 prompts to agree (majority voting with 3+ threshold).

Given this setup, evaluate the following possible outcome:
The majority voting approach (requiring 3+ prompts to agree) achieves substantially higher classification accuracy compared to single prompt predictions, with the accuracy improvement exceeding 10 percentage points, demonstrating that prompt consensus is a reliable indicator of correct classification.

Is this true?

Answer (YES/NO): YES